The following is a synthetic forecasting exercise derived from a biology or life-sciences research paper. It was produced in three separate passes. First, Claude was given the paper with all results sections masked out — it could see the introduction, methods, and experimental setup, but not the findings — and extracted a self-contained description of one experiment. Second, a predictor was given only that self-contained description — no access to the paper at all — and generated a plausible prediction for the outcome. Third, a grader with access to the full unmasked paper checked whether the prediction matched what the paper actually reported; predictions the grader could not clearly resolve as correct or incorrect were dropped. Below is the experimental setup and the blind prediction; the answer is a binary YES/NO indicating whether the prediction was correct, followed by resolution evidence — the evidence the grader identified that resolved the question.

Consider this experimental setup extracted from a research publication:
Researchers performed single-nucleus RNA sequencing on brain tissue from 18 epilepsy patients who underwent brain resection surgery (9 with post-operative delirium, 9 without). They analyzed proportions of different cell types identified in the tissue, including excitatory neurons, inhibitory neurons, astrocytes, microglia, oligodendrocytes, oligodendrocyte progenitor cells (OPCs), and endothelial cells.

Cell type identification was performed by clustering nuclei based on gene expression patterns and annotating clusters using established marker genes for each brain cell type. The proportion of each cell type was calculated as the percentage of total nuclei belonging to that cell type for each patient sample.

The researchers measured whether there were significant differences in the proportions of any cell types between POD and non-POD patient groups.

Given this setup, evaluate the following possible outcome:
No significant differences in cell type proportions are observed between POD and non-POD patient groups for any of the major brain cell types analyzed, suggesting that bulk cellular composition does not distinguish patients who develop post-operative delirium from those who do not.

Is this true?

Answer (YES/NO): YES